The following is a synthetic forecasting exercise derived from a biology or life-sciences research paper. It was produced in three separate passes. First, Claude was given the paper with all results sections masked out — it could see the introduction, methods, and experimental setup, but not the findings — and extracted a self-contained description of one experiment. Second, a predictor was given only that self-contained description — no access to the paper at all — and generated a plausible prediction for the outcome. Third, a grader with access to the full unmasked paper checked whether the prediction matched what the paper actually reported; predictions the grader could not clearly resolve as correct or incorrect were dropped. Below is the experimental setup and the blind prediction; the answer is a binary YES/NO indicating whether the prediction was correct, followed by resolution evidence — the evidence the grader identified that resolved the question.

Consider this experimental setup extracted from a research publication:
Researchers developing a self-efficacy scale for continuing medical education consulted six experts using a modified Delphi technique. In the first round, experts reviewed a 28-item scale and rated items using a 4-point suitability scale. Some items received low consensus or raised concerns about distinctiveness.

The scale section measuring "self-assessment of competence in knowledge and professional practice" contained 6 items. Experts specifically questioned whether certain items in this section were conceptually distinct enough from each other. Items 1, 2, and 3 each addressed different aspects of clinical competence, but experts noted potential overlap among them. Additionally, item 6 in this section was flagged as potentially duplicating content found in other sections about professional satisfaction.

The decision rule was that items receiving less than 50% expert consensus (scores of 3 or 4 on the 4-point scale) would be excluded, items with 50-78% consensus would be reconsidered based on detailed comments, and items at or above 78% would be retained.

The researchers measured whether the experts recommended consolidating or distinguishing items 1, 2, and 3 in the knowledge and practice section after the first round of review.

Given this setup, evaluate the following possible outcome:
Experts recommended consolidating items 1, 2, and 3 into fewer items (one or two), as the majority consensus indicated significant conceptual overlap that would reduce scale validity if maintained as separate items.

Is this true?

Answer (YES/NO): NO